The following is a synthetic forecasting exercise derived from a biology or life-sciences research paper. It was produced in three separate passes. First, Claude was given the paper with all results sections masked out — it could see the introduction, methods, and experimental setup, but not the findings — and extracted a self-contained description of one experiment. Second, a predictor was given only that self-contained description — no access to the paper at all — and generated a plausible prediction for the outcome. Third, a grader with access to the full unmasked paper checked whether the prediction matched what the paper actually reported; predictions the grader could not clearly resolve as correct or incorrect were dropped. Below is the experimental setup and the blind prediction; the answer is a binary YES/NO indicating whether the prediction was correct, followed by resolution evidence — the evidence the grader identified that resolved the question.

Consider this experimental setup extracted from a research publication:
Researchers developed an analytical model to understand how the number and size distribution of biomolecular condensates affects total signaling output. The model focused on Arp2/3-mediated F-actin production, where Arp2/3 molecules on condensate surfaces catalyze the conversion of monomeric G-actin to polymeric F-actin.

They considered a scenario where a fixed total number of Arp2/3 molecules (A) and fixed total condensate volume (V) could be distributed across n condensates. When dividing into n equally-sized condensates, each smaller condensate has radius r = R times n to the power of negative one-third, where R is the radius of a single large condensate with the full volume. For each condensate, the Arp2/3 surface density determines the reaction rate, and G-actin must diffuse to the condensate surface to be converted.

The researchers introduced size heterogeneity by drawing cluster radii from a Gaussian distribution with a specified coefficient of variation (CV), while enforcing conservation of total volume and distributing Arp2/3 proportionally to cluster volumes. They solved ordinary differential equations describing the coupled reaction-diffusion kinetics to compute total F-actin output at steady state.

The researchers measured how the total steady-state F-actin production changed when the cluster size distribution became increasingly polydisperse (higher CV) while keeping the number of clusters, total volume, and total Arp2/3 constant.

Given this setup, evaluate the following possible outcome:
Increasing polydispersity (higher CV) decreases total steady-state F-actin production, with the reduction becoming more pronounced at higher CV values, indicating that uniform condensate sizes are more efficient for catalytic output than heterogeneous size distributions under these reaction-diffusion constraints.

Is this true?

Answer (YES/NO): NO